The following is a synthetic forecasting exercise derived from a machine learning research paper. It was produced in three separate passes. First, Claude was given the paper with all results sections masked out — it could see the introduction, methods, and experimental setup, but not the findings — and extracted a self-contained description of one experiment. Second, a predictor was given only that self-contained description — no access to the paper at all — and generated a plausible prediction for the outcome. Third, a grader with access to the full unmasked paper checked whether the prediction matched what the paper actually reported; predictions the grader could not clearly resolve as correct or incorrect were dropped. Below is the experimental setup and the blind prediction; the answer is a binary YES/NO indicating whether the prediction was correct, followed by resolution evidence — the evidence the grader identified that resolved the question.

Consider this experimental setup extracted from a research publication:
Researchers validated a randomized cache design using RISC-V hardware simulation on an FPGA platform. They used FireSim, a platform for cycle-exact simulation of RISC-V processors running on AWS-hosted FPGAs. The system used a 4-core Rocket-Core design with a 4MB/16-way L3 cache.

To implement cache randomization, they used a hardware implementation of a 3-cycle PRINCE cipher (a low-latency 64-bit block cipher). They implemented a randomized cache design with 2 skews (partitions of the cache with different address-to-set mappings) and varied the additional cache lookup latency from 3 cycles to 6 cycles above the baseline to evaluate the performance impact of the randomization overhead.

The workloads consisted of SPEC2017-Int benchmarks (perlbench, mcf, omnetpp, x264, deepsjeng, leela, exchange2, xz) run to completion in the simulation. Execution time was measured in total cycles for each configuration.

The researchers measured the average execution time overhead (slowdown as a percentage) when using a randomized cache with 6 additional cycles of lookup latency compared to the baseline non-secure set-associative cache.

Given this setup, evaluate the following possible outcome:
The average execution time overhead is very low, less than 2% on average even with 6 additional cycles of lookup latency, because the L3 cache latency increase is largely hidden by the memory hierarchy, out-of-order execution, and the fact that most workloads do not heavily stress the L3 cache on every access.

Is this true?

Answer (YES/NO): YES